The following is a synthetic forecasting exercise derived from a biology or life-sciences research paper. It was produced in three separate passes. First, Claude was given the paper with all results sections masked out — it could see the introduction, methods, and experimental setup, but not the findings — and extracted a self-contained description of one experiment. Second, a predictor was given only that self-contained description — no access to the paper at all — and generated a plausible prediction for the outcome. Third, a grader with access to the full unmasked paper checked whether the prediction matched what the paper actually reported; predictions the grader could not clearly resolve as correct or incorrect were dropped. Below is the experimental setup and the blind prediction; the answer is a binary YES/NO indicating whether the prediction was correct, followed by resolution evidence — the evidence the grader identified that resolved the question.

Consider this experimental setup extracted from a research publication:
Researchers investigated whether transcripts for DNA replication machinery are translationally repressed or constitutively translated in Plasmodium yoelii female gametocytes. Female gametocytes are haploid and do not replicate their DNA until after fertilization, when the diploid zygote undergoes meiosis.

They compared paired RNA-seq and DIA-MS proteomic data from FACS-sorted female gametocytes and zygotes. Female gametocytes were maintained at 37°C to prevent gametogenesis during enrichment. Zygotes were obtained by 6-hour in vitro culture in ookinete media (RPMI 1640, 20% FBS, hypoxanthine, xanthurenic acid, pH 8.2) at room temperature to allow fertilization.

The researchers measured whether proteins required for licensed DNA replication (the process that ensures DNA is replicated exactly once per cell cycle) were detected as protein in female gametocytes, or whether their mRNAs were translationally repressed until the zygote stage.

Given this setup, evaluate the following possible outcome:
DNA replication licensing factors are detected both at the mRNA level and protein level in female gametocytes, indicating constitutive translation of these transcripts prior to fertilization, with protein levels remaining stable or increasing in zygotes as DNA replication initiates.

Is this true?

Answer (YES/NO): YES